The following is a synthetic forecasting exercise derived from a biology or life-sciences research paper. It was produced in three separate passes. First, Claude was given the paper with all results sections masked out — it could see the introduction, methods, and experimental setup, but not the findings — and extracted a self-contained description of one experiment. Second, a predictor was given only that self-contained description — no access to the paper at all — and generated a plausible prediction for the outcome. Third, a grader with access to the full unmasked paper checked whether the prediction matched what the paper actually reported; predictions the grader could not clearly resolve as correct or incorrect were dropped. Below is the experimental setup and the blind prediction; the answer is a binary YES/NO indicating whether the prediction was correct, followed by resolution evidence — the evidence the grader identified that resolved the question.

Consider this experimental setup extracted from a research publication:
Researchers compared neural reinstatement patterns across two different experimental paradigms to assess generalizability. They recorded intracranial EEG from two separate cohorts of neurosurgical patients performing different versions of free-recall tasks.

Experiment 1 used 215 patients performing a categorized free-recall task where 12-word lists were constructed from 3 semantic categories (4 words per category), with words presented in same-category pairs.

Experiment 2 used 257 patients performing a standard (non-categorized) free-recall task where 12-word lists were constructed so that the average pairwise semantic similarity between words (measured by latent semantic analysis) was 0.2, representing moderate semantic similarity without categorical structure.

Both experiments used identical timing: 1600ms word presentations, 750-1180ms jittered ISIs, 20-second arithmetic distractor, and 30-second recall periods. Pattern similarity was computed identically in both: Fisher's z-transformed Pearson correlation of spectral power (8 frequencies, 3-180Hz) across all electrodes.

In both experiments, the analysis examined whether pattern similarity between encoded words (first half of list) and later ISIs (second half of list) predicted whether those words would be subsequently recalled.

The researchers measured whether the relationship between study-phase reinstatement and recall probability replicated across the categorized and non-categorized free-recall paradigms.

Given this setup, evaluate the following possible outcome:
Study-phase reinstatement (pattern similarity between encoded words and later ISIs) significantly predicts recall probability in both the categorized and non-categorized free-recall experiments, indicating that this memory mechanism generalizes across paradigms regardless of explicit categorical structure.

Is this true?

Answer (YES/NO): YES